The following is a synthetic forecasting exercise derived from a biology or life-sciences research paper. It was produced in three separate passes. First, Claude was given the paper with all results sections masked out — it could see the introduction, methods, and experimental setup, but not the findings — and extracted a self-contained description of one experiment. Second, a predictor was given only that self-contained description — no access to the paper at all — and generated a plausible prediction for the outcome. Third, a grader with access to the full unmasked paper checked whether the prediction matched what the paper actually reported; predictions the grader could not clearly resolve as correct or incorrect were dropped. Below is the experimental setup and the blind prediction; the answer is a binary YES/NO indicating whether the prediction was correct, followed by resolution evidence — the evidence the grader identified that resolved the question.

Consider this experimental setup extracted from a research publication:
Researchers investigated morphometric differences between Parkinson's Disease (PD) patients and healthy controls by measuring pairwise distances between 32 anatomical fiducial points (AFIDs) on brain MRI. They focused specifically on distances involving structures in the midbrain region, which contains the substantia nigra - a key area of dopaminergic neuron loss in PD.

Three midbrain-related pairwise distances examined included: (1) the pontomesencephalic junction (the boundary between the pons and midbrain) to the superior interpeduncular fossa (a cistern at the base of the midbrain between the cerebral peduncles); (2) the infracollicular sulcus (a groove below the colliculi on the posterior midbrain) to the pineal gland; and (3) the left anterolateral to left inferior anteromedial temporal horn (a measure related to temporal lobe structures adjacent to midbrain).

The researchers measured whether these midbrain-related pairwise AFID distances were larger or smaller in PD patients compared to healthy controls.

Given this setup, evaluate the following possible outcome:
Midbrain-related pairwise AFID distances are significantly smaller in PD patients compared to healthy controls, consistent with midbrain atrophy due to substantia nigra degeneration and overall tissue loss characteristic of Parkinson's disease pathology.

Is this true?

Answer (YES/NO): YES